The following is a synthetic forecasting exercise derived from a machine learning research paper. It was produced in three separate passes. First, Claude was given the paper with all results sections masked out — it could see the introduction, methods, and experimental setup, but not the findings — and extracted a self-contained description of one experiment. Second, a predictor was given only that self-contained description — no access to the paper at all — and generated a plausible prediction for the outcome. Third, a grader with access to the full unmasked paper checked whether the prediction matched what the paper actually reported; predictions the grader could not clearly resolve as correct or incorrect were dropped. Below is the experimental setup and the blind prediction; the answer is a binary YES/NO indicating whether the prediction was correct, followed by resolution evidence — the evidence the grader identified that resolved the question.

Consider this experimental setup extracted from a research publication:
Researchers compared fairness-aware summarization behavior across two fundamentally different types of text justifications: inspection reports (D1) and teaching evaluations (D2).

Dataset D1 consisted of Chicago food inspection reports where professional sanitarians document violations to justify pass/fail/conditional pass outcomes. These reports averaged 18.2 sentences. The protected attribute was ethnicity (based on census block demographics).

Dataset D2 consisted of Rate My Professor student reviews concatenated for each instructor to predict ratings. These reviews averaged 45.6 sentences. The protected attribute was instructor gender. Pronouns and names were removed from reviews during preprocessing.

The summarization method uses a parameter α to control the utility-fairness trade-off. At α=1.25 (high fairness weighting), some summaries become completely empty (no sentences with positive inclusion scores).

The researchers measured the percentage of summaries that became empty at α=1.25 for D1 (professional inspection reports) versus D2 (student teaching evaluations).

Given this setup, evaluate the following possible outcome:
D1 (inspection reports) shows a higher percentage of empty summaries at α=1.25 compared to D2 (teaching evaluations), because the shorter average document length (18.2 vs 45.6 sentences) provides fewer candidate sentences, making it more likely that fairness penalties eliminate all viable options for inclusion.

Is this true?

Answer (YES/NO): NO